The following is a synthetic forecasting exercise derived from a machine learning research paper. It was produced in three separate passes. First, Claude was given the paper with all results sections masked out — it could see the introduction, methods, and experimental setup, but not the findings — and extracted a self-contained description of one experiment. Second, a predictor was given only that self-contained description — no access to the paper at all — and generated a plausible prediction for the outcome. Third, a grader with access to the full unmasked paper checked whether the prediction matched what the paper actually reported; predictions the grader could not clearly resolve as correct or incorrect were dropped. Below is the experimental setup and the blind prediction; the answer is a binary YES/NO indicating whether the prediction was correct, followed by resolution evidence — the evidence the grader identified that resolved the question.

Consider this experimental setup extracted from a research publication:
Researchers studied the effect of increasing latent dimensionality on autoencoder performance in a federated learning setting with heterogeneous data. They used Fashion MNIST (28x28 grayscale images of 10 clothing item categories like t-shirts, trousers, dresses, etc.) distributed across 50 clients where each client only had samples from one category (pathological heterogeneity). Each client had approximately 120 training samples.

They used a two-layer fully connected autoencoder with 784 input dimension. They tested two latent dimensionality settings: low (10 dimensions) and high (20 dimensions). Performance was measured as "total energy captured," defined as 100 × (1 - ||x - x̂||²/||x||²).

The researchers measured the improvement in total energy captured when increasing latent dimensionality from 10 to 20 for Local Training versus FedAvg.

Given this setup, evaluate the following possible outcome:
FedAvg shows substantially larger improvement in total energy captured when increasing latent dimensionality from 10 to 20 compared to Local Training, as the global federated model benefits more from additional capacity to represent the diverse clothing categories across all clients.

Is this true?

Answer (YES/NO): YES